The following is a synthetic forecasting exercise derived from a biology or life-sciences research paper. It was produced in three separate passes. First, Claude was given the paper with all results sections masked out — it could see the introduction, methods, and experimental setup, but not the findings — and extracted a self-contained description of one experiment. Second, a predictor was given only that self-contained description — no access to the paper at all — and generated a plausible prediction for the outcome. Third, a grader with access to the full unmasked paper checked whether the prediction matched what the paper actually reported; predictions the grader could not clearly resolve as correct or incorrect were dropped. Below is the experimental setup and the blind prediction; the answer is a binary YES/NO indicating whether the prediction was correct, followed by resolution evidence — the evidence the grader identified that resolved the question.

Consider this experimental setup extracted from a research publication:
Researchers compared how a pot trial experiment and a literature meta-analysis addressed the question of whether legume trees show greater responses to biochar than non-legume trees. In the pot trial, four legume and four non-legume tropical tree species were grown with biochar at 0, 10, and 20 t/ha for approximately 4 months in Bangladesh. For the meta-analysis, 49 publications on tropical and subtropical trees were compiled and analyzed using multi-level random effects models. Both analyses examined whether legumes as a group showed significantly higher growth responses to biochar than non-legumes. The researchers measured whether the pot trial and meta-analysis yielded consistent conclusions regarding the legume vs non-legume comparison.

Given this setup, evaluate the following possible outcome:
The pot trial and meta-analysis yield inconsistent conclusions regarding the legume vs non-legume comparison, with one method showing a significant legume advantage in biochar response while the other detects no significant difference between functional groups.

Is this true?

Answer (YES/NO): NO